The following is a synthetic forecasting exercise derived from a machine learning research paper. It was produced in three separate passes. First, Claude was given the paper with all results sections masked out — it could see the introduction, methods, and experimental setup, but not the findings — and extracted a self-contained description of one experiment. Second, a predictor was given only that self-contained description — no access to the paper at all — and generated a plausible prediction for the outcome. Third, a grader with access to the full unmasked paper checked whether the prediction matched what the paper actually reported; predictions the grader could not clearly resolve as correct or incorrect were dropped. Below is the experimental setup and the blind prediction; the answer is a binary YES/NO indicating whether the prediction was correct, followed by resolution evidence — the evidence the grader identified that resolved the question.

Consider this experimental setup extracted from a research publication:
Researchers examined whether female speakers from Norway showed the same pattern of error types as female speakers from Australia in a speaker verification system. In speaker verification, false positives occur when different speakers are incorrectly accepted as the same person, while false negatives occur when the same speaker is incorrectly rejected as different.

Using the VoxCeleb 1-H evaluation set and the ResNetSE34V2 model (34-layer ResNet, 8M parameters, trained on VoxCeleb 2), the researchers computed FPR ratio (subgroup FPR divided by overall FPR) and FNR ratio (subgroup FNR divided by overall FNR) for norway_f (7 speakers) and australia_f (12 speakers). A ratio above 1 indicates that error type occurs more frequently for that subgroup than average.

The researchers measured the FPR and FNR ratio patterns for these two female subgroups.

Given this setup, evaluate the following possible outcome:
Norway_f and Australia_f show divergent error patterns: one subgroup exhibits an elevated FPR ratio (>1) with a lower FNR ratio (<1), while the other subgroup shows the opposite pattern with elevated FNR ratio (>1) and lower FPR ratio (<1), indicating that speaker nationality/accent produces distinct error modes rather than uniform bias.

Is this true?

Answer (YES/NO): YES